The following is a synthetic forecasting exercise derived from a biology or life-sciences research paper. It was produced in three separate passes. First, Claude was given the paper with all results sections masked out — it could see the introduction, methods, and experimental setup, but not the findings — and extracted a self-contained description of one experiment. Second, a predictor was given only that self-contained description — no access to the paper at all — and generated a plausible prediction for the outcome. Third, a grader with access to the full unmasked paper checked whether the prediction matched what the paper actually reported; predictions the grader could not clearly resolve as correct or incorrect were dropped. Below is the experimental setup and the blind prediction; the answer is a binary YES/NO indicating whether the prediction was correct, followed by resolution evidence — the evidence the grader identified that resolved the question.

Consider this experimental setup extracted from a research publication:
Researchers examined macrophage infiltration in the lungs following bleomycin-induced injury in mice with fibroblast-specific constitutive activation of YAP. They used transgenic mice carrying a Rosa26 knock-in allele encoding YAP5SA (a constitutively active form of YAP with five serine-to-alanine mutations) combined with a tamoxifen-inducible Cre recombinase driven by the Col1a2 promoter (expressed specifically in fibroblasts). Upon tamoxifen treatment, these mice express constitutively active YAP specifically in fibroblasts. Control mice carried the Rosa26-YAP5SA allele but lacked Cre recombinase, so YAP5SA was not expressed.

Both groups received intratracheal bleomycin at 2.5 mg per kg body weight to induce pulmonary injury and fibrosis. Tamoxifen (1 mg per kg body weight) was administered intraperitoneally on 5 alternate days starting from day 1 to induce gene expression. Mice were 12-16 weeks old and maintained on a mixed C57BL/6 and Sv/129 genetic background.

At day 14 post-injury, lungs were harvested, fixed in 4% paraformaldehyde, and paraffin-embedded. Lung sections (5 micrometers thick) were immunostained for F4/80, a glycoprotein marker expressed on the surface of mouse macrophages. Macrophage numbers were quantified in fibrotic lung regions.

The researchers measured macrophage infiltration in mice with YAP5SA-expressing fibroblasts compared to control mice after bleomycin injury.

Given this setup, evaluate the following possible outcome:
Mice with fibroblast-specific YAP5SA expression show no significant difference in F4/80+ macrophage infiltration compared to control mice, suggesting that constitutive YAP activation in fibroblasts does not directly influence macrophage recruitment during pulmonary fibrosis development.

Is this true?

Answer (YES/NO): NO